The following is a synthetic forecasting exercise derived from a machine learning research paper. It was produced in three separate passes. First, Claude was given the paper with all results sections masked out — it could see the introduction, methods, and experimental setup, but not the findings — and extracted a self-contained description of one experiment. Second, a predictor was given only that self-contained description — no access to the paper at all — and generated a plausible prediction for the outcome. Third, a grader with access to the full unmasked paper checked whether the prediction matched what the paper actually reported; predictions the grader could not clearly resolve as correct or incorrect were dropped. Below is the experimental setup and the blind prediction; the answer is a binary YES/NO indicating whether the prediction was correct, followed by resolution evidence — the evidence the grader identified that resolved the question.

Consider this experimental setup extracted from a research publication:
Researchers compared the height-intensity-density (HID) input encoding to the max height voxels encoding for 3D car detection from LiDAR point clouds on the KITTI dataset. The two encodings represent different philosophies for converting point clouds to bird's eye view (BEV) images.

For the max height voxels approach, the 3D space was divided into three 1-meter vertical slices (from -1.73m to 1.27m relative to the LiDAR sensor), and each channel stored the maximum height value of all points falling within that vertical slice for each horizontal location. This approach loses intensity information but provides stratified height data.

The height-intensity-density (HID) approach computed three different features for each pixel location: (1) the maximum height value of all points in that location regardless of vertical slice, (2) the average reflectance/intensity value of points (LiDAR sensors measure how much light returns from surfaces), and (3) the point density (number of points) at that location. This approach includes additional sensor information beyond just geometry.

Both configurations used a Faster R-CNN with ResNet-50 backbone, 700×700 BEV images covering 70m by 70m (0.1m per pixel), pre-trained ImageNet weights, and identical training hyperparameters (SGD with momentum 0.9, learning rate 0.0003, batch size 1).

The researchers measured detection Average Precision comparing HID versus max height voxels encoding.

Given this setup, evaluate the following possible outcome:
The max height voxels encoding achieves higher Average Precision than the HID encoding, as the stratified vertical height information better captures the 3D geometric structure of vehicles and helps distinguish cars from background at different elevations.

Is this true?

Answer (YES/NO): NO